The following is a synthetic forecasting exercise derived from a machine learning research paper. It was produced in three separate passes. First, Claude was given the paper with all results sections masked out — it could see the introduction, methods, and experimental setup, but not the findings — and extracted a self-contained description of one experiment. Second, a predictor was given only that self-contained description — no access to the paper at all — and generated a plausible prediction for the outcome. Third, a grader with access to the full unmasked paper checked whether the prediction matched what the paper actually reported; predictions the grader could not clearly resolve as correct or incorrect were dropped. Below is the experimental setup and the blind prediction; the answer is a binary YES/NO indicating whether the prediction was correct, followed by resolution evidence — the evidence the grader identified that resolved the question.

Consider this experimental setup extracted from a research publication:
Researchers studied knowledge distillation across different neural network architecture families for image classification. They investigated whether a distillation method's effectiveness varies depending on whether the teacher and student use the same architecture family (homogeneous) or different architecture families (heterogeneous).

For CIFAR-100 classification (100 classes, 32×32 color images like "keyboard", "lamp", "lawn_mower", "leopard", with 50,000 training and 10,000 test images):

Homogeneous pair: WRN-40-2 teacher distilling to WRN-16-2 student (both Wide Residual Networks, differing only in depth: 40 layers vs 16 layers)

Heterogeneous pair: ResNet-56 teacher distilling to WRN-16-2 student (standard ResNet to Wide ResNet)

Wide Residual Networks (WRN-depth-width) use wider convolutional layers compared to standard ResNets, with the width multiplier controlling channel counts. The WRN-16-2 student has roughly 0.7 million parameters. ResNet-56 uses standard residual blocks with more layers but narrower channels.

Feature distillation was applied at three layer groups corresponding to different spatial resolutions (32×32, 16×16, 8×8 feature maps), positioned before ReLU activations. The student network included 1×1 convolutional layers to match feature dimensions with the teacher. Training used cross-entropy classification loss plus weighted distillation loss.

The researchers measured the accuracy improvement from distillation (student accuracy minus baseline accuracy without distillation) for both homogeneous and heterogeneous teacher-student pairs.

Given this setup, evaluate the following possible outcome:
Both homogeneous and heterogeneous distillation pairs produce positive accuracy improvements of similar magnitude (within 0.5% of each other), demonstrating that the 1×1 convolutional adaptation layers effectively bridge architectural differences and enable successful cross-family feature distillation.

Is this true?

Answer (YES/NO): NO